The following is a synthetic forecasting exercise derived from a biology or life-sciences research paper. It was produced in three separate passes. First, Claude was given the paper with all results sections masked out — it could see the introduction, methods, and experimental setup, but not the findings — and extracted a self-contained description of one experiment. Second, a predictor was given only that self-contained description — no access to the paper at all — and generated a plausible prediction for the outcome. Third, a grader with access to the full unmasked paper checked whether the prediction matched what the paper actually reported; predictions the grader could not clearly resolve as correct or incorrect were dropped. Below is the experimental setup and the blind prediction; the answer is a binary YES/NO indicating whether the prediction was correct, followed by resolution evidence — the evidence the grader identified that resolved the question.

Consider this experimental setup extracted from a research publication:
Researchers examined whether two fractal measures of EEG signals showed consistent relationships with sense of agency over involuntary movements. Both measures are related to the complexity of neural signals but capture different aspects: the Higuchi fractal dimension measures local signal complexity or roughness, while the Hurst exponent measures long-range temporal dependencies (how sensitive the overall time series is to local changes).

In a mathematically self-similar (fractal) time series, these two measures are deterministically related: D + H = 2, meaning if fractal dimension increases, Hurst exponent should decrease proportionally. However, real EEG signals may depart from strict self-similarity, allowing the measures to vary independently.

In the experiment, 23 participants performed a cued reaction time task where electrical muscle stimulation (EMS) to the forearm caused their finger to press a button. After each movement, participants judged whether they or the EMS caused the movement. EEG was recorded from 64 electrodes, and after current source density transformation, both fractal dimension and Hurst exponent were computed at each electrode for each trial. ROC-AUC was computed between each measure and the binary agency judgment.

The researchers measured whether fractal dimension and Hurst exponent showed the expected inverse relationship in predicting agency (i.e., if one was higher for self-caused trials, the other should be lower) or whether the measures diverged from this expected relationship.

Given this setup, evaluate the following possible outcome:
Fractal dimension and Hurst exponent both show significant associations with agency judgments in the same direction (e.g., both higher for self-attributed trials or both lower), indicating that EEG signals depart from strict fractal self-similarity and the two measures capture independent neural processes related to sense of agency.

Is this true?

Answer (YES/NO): YES